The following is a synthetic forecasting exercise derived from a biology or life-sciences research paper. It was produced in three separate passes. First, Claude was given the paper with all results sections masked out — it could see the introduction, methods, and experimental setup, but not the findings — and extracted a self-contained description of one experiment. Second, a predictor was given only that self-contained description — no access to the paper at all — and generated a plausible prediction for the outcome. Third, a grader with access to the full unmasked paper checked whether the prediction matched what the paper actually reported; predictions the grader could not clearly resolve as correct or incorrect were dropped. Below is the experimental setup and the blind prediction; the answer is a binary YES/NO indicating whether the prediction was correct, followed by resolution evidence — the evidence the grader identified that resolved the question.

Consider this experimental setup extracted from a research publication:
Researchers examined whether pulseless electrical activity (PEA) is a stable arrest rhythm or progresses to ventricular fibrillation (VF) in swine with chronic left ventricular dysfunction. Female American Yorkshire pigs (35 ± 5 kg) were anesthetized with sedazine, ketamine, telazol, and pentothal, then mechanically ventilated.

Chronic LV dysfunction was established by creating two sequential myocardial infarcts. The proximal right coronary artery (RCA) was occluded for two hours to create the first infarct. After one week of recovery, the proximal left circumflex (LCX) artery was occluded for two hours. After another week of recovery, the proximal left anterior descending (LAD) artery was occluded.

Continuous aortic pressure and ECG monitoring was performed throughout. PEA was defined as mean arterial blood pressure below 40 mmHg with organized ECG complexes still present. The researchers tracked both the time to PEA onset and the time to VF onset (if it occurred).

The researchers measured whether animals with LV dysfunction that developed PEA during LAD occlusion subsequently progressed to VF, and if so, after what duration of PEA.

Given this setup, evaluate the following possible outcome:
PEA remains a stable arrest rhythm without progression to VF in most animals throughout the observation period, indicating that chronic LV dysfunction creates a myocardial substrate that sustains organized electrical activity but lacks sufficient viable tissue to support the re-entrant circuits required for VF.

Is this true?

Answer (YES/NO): NO